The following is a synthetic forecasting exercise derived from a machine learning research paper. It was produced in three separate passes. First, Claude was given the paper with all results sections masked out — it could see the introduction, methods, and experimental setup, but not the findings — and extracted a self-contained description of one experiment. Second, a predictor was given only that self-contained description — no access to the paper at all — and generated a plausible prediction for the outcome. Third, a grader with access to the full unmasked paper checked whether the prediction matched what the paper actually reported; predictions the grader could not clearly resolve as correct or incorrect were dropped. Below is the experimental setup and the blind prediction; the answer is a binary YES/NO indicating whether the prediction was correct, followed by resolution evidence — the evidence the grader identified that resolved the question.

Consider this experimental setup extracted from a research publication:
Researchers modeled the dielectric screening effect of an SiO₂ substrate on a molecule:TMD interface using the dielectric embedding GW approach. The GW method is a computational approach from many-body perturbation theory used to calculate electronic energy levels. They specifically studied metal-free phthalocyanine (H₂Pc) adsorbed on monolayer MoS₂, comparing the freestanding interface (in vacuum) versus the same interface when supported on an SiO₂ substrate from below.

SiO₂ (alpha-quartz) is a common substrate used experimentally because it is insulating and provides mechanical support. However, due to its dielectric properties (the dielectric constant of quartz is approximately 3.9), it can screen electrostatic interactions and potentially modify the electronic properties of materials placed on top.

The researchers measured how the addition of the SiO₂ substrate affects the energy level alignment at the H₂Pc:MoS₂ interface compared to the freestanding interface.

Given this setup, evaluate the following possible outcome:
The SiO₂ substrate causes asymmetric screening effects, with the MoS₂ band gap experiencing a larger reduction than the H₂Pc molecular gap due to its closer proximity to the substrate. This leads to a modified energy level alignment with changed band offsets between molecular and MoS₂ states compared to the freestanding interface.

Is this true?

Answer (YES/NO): YES